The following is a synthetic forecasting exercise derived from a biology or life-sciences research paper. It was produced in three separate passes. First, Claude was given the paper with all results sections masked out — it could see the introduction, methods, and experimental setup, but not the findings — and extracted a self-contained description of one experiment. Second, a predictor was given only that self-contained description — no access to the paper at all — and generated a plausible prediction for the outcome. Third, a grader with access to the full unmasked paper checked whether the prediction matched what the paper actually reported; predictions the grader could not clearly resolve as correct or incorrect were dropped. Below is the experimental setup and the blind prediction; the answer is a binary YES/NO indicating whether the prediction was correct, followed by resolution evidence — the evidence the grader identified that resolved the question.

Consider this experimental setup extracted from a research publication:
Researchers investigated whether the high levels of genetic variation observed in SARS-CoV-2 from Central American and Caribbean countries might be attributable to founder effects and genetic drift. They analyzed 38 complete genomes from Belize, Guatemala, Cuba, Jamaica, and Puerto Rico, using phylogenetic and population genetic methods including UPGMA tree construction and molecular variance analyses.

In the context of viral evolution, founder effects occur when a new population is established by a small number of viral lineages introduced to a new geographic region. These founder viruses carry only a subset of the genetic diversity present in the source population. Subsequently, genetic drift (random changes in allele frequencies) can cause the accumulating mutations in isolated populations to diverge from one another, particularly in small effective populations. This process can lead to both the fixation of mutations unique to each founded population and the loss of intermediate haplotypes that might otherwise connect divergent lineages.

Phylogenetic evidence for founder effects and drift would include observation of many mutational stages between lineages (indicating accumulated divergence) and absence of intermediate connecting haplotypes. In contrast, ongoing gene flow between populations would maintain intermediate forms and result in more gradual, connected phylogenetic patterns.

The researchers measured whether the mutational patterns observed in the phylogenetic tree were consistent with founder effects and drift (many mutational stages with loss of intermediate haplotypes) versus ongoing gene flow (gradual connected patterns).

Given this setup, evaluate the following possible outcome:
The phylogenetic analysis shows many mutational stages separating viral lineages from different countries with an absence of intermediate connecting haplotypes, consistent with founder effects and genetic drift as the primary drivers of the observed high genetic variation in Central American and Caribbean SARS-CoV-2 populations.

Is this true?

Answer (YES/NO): YES